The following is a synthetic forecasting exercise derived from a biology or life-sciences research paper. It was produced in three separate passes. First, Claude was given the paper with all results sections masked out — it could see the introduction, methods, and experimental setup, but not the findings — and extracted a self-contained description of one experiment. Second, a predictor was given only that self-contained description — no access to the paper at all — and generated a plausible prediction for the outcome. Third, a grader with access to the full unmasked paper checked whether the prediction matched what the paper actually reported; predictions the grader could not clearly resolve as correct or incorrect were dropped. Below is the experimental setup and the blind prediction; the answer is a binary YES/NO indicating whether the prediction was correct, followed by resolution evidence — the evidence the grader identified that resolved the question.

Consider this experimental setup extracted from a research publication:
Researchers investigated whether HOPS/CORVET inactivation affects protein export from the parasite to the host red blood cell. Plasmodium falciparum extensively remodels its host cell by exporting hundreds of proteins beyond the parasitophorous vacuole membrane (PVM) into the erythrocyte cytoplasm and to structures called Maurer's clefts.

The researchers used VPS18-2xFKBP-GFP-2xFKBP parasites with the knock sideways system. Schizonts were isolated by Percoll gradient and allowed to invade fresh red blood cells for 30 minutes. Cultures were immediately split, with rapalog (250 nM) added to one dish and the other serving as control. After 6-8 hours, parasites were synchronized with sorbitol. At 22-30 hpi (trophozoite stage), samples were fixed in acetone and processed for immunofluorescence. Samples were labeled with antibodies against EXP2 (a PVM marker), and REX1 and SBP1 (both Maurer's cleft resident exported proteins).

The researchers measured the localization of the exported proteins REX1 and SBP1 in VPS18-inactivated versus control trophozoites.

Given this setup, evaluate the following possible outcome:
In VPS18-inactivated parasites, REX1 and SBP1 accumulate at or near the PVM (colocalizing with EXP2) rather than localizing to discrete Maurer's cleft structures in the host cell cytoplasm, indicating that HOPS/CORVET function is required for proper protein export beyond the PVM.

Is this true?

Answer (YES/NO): NO